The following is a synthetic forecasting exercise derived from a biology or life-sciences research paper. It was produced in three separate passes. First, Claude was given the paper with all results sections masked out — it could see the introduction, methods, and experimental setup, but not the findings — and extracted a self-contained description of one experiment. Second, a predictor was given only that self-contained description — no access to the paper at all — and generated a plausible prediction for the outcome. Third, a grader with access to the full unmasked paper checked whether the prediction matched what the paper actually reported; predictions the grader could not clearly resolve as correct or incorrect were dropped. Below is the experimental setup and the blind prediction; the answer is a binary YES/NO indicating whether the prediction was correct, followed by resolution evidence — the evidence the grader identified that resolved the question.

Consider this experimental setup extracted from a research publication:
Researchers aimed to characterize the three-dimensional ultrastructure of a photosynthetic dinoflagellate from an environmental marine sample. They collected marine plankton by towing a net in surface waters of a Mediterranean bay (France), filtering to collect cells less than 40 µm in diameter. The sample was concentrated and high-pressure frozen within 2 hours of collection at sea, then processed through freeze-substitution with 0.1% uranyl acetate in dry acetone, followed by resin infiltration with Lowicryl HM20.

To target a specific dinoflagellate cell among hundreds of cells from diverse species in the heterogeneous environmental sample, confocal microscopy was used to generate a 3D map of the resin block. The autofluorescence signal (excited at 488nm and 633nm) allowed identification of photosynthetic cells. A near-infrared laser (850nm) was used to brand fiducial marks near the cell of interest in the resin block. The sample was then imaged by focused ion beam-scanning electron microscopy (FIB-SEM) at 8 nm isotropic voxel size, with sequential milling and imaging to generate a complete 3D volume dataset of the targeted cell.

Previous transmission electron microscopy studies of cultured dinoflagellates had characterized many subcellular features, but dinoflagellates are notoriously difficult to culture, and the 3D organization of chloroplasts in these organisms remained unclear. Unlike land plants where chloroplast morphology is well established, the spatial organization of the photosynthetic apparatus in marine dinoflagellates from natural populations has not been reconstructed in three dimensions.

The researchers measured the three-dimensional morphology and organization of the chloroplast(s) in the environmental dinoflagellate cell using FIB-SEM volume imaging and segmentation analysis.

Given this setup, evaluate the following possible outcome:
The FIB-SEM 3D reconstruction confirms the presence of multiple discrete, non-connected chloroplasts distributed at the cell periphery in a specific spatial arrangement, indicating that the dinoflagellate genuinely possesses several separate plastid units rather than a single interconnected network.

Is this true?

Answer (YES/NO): NO